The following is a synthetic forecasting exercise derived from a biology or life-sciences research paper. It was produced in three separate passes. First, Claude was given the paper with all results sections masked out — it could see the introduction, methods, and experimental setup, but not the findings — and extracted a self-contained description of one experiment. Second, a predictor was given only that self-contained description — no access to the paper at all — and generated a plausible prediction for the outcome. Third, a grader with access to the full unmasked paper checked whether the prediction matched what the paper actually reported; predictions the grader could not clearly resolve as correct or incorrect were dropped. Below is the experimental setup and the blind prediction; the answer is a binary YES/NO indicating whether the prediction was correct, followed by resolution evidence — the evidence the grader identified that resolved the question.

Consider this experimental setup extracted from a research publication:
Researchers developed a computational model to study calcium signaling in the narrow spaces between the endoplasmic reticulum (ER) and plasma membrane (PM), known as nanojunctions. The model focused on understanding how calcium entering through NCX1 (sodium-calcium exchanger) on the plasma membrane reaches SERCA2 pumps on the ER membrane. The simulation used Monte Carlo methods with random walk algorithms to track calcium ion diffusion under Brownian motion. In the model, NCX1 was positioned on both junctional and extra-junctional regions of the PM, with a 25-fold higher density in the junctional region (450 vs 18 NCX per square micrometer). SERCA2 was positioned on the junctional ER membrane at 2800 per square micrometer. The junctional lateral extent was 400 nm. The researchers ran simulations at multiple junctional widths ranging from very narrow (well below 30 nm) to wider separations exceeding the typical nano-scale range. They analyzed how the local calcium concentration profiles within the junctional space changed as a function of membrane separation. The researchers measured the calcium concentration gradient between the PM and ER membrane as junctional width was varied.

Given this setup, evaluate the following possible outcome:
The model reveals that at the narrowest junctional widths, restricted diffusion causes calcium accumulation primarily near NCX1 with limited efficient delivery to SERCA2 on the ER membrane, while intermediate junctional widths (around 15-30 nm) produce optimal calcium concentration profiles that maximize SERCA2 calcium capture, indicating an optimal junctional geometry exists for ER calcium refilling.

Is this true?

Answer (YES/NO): NO